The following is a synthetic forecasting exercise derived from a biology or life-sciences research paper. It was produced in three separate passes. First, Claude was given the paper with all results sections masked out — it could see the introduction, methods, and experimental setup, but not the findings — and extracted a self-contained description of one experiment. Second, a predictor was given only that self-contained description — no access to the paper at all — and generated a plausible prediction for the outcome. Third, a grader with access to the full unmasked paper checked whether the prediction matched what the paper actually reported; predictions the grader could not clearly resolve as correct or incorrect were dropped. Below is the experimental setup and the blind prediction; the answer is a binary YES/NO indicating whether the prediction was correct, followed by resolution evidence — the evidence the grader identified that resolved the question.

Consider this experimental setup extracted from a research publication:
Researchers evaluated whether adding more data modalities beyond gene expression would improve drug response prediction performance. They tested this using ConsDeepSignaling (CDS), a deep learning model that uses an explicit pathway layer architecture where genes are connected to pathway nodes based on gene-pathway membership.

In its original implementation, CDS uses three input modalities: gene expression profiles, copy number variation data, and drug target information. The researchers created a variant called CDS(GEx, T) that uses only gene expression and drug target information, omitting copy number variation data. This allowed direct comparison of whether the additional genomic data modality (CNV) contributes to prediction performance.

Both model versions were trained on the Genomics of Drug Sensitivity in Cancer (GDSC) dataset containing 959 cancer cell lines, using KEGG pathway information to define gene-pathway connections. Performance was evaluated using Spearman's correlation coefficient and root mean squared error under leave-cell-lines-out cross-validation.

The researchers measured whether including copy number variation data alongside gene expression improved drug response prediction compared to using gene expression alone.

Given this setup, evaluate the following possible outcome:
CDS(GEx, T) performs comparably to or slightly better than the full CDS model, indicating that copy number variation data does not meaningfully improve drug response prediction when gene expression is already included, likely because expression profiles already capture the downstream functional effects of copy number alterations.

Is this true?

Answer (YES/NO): YES